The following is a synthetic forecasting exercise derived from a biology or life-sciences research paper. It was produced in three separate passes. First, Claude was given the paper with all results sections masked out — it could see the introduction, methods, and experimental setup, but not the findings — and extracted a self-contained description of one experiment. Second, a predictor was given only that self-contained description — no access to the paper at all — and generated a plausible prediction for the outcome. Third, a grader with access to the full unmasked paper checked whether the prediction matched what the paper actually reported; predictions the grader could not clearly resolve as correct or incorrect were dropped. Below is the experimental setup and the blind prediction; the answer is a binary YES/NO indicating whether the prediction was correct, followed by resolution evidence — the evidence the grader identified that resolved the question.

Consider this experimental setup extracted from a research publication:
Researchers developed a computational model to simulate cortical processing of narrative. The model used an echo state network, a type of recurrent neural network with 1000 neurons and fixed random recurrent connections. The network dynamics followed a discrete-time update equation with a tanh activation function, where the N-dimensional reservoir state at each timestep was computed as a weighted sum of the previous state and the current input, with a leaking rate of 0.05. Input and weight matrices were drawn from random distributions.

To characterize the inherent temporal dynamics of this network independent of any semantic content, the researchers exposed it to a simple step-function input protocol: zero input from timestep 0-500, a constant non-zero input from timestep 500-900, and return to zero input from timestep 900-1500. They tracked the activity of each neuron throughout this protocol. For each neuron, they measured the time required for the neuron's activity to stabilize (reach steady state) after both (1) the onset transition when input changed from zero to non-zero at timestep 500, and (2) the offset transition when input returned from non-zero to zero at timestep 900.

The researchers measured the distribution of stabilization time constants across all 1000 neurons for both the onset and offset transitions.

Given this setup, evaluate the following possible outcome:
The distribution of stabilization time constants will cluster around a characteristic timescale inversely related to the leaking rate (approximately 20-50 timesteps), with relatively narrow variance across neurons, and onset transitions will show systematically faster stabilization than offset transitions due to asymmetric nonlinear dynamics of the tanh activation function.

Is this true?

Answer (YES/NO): NO